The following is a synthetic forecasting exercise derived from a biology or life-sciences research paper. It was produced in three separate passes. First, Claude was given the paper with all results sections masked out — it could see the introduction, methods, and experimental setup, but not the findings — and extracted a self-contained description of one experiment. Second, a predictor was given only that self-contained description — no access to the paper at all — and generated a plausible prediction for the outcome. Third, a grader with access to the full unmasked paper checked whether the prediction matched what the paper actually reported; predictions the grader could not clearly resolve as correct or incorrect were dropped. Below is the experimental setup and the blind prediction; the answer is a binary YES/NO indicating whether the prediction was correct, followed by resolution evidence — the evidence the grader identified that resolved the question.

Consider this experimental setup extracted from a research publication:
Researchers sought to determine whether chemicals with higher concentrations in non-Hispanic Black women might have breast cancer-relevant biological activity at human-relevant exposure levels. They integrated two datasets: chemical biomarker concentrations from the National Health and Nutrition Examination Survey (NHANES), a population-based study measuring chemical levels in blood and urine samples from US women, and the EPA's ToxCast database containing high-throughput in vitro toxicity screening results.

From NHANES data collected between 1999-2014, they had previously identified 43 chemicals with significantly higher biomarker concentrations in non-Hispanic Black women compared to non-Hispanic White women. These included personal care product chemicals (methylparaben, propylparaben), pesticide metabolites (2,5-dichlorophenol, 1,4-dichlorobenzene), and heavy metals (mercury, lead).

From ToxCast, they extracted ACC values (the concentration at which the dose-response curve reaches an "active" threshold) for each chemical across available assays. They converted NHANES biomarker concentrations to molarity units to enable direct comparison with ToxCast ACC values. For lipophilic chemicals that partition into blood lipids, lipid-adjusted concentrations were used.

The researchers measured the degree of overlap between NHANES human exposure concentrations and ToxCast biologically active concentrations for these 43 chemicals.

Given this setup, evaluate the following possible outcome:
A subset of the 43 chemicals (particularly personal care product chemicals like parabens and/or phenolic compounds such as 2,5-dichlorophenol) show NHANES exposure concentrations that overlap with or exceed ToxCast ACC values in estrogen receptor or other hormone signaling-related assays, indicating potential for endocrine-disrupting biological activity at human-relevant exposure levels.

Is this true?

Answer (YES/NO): YES